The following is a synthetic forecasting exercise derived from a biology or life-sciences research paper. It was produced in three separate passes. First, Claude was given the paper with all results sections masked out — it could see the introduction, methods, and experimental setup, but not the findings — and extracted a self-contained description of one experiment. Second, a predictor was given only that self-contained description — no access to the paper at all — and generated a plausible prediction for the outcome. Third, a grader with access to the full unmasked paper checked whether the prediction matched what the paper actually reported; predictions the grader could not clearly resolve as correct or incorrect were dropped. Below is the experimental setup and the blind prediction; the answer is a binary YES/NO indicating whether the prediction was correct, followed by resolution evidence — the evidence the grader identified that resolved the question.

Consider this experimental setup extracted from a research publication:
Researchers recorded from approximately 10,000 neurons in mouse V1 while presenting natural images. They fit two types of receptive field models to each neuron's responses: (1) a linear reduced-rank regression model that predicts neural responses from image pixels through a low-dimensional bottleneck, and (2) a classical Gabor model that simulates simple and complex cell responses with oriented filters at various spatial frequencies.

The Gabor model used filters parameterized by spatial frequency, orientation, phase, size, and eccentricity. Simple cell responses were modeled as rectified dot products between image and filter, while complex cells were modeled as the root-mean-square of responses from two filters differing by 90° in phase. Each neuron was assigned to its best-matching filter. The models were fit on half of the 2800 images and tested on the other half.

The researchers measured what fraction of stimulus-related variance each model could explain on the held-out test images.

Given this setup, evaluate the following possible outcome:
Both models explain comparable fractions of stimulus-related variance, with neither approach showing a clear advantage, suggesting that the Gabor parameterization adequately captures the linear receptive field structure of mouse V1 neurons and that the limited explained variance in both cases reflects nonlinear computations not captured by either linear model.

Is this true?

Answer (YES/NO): NO